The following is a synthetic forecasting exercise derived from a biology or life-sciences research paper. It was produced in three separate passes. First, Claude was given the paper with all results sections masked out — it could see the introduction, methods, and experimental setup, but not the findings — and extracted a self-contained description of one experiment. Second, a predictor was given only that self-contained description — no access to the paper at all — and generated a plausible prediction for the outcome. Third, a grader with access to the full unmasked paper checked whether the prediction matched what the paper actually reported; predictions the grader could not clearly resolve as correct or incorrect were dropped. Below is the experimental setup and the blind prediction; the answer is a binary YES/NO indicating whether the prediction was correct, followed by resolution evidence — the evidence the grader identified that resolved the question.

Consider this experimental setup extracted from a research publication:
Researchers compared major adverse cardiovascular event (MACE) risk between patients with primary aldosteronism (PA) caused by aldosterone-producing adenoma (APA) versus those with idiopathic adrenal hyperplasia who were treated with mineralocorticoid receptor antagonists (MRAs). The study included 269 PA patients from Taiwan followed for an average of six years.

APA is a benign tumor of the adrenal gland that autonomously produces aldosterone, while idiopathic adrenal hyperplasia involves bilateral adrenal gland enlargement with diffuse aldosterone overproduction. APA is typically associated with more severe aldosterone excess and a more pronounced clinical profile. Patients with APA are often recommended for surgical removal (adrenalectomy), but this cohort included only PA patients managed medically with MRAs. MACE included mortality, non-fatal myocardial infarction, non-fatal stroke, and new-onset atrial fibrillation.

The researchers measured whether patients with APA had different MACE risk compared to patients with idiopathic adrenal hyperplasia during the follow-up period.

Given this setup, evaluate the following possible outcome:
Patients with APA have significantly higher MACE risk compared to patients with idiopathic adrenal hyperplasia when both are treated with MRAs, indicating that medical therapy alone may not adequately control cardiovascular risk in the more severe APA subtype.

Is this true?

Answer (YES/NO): NO